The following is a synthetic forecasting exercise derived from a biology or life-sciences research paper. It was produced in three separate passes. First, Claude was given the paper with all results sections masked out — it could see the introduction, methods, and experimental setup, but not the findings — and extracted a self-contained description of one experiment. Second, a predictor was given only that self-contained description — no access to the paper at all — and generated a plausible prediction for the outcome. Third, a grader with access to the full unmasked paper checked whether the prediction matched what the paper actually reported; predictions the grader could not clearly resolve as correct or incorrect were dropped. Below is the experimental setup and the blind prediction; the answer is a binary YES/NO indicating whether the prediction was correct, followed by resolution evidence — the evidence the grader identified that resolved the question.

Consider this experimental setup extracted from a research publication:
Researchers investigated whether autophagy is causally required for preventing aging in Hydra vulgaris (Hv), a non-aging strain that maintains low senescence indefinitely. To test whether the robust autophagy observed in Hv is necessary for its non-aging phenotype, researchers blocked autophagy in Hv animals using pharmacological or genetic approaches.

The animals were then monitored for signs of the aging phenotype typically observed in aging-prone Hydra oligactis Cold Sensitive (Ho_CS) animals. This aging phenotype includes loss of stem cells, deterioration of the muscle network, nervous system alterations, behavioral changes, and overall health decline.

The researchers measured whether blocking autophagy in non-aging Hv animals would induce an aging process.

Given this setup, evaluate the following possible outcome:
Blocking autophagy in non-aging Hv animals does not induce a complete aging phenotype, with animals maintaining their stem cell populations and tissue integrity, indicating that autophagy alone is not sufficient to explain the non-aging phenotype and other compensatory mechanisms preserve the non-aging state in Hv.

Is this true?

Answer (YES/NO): NO